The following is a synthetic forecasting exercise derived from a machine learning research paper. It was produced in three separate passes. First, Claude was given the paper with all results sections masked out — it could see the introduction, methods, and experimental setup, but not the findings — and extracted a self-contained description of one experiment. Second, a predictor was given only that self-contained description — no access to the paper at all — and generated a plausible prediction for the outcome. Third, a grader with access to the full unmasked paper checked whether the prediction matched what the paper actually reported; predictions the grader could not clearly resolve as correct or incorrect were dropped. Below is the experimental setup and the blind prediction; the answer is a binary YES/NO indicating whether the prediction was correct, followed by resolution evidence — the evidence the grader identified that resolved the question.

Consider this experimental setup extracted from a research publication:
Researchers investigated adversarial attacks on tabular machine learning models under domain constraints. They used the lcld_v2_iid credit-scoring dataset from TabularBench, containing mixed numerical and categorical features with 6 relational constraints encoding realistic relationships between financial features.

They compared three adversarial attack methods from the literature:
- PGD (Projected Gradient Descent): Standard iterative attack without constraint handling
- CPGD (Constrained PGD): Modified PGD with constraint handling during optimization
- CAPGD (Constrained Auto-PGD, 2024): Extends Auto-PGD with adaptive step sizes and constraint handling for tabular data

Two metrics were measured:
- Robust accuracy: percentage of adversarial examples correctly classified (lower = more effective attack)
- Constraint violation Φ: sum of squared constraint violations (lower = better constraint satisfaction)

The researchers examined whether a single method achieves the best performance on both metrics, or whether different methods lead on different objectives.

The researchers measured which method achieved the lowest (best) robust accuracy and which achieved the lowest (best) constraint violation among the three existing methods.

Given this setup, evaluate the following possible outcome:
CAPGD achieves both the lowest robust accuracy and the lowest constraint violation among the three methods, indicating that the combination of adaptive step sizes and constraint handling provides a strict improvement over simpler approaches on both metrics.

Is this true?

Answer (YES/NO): NO